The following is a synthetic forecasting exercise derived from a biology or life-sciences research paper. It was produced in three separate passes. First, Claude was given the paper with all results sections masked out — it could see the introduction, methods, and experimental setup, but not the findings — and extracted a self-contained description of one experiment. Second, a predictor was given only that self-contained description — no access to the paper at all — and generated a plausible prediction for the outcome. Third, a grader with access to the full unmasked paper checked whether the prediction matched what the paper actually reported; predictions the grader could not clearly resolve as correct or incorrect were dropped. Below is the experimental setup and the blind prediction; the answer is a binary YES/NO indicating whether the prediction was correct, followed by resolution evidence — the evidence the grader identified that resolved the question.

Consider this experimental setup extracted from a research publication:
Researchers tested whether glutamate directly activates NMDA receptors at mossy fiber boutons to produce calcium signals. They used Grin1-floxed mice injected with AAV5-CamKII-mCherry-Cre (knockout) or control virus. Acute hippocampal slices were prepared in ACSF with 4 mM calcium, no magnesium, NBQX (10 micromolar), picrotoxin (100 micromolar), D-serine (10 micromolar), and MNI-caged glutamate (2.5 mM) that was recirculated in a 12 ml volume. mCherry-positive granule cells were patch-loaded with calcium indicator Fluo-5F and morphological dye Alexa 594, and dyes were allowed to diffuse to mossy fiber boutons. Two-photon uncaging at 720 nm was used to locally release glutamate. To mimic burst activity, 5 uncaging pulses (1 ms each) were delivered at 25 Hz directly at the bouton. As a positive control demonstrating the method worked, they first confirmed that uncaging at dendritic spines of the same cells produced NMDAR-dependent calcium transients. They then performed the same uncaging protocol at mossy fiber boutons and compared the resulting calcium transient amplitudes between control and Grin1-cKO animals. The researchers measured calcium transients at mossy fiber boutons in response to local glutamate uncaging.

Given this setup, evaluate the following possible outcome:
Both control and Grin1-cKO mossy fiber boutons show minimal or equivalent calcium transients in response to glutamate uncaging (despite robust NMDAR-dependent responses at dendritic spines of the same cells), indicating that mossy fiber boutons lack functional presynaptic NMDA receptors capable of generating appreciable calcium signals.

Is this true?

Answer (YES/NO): NO